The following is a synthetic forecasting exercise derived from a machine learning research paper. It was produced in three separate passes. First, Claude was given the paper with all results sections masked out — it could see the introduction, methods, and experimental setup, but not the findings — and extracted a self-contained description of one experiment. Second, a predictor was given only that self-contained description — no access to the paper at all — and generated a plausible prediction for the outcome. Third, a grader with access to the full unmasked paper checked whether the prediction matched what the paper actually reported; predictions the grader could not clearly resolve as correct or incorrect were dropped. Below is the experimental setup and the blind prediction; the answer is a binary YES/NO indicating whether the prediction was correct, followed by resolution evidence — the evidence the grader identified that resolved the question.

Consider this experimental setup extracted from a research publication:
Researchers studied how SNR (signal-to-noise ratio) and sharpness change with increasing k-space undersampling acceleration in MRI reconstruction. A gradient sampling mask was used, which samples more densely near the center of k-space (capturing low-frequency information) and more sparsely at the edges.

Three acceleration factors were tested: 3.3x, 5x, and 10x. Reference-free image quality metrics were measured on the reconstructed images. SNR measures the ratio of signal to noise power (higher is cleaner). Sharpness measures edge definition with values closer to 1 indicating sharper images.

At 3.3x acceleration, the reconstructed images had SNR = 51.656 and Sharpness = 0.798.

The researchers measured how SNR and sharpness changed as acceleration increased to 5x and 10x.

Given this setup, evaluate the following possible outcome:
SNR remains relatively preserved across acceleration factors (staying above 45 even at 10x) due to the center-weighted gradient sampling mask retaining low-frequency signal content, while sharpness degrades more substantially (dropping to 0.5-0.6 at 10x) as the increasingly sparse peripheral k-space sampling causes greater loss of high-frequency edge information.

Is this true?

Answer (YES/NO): NO